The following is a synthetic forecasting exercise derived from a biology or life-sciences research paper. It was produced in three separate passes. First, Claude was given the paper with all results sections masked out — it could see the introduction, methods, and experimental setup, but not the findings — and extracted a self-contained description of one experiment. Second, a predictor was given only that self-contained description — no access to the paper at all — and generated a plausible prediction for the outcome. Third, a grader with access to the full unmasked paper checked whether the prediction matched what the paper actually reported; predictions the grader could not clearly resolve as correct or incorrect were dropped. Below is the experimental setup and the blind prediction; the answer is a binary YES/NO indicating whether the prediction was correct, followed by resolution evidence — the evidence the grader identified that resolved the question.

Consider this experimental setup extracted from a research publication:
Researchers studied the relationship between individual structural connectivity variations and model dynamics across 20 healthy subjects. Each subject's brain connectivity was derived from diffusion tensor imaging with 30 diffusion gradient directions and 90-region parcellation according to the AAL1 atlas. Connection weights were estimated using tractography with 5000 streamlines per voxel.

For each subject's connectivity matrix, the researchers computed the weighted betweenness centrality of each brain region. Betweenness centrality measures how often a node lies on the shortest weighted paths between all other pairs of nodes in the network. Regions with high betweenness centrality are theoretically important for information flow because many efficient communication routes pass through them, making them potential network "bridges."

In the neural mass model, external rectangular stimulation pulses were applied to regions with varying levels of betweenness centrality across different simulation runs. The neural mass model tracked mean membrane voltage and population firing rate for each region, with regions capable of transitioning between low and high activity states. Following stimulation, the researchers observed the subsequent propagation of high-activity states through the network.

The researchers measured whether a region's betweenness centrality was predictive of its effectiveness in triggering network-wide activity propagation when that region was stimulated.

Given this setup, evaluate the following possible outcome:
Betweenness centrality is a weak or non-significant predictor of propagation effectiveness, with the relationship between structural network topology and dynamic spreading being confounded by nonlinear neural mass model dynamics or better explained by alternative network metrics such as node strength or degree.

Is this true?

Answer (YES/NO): NO